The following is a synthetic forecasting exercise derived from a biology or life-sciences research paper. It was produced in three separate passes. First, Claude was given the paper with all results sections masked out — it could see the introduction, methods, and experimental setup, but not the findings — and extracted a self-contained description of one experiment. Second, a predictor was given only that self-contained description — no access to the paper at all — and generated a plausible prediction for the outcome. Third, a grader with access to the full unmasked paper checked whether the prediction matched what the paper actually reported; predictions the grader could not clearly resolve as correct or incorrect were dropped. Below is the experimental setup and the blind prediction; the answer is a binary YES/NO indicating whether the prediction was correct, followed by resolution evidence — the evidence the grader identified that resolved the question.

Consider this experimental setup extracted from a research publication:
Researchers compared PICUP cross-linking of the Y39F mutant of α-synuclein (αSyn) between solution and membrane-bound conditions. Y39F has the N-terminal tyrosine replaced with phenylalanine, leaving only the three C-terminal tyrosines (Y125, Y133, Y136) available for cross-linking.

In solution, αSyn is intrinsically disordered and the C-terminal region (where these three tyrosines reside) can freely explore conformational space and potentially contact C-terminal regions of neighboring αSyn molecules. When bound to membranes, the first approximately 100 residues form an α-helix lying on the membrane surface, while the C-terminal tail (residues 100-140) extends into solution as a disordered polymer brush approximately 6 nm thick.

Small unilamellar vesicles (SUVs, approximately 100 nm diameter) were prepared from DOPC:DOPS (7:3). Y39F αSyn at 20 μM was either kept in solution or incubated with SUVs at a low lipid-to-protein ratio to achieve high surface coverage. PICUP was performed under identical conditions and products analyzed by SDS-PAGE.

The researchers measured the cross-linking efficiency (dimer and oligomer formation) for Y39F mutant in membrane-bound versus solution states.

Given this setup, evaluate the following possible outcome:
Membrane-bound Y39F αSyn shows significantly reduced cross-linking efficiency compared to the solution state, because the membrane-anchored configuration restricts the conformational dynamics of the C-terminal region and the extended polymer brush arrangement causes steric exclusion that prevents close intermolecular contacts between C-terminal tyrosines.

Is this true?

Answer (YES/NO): NO